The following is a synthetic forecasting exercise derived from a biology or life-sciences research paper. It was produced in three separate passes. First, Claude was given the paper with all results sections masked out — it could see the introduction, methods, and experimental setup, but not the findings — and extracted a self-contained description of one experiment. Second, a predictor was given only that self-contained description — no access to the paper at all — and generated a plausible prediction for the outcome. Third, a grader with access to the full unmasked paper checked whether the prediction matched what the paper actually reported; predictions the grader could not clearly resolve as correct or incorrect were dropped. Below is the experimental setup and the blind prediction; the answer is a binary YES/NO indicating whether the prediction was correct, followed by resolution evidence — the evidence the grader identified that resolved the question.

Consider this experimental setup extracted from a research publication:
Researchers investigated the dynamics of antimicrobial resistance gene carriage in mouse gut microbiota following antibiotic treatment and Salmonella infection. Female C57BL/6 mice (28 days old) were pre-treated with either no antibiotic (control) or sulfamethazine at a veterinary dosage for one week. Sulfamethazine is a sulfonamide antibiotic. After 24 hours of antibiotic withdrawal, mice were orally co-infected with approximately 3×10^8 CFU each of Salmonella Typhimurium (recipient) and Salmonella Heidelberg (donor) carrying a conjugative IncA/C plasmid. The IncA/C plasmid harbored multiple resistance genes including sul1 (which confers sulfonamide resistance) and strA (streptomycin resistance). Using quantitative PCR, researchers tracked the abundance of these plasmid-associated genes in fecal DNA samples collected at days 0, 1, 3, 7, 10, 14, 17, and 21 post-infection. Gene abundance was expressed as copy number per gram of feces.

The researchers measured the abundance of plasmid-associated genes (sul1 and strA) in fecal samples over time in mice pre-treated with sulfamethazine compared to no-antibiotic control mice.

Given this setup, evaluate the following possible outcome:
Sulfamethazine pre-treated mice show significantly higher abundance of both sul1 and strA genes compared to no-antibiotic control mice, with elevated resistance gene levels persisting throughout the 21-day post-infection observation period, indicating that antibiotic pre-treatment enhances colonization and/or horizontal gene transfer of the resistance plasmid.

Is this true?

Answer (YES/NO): NO